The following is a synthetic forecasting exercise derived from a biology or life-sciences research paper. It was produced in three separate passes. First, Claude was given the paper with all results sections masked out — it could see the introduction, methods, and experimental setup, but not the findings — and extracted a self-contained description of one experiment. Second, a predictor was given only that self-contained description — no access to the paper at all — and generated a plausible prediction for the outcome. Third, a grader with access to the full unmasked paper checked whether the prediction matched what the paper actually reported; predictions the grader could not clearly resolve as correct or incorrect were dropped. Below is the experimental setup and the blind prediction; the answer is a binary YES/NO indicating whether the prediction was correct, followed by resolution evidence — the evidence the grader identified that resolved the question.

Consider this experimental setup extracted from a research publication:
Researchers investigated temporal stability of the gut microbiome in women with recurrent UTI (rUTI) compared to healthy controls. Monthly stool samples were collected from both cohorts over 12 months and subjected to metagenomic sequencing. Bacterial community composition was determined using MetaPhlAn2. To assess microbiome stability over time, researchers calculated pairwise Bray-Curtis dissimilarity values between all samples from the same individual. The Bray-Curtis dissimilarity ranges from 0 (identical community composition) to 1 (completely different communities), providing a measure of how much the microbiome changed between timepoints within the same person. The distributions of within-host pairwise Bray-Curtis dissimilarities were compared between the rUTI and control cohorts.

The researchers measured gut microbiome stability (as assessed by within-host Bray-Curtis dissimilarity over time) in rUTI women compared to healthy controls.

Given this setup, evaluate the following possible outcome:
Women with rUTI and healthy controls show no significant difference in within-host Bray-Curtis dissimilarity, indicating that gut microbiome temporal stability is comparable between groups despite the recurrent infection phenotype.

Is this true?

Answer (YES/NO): YES